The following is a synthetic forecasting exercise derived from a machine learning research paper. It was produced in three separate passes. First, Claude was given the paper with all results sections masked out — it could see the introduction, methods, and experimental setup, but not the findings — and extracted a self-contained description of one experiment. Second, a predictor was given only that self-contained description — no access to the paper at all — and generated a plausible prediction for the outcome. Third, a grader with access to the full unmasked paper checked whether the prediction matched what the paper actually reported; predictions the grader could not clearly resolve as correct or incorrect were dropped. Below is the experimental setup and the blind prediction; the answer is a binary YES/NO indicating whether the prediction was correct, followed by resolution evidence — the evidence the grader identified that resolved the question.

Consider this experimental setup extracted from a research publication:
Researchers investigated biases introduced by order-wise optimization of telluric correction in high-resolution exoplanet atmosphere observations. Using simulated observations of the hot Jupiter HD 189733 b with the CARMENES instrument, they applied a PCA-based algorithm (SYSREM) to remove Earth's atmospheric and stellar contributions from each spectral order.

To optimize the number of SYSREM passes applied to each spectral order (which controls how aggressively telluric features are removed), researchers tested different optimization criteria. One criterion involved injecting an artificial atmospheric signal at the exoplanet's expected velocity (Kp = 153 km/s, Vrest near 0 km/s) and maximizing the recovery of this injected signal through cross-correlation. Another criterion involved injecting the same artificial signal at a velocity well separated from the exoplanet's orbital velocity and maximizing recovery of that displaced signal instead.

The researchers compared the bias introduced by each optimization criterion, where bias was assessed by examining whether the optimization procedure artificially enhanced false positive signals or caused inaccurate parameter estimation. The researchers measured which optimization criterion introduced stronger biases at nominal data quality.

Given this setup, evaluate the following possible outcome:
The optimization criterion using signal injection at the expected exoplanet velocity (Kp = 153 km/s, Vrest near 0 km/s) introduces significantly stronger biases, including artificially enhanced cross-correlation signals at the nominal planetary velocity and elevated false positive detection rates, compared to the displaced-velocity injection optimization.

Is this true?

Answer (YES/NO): YES